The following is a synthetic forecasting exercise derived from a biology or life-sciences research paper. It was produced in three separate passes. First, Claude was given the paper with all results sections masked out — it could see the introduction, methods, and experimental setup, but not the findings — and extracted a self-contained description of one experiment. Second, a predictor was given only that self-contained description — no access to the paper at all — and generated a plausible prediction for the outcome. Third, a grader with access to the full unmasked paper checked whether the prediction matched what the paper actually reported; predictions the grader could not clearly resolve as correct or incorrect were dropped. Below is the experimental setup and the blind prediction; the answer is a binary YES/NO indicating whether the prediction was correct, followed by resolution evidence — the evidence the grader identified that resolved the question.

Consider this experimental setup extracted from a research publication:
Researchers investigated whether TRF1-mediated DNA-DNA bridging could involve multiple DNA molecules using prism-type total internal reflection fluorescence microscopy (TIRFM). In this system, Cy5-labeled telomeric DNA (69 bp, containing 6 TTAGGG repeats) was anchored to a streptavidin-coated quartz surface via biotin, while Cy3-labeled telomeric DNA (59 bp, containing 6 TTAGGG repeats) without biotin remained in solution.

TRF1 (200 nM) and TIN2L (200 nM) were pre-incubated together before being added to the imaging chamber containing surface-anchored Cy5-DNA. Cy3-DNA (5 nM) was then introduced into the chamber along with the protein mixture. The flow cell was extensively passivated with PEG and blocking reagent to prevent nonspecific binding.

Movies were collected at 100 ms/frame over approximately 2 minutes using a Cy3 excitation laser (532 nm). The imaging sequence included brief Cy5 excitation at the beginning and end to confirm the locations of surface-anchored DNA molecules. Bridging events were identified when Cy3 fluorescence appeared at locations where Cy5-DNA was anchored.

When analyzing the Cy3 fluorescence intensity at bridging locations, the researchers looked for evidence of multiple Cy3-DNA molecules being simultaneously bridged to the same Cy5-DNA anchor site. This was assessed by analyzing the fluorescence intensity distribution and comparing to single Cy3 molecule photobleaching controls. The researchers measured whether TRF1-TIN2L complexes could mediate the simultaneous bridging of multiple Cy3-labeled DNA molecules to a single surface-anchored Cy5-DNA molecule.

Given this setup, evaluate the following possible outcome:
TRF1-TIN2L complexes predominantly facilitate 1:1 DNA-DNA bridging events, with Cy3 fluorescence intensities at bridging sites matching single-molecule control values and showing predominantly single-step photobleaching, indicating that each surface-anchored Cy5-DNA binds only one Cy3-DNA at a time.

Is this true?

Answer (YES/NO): NO